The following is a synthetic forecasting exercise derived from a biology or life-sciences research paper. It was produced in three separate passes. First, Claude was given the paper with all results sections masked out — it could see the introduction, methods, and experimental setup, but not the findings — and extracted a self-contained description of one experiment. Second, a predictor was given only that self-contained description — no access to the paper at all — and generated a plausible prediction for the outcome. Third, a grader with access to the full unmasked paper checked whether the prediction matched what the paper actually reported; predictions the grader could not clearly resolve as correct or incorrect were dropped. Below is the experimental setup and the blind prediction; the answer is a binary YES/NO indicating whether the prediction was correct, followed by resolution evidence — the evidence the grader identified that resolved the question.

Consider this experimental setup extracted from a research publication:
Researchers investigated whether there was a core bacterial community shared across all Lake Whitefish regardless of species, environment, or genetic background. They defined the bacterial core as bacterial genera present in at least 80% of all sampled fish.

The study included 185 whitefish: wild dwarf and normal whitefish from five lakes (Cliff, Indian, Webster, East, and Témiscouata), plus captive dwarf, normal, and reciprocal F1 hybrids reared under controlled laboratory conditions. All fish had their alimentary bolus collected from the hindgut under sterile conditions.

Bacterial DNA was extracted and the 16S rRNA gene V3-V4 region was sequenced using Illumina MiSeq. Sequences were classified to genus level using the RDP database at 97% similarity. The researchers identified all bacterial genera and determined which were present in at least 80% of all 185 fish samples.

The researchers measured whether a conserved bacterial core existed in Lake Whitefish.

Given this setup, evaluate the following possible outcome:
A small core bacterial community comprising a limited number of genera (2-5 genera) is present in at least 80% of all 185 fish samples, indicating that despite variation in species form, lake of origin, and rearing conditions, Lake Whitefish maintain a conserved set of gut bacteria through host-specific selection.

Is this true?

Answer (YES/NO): NO